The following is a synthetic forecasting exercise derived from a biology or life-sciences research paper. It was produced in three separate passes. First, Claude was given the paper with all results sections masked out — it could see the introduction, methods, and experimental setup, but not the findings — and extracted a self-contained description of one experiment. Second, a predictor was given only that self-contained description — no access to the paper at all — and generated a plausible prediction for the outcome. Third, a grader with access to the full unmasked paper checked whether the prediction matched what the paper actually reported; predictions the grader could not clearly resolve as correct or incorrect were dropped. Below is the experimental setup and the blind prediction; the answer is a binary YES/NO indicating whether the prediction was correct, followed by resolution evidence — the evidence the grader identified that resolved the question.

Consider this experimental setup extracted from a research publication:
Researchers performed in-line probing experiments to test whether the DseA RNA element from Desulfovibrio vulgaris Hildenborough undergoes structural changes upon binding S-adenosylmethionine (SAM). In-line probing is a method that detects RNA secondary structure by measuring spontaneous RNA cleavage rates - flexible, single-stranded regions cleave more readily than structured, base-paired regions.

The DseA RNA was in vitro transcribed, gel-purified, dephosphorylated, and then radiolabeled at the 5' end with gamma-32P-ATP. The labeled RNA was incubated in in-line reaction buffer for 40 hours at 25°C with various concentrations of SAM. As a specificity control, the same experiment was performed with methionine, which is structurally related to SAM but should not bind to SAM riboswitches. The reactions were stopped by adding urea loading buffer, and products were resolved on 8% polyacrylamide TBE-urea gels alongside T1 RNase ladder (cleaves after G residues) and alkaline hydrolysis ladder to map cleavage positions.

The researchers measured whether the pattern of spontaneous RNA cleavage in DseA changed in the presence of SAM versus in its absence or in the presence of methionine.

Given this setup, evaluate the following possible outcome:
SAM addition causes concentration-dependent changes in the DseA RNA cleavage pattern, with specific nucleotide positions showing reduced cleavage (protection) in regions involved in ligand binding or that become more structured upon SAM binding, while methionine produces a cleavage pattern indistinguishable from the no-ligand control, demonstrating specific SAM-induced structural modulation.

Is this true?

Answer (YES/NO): YES